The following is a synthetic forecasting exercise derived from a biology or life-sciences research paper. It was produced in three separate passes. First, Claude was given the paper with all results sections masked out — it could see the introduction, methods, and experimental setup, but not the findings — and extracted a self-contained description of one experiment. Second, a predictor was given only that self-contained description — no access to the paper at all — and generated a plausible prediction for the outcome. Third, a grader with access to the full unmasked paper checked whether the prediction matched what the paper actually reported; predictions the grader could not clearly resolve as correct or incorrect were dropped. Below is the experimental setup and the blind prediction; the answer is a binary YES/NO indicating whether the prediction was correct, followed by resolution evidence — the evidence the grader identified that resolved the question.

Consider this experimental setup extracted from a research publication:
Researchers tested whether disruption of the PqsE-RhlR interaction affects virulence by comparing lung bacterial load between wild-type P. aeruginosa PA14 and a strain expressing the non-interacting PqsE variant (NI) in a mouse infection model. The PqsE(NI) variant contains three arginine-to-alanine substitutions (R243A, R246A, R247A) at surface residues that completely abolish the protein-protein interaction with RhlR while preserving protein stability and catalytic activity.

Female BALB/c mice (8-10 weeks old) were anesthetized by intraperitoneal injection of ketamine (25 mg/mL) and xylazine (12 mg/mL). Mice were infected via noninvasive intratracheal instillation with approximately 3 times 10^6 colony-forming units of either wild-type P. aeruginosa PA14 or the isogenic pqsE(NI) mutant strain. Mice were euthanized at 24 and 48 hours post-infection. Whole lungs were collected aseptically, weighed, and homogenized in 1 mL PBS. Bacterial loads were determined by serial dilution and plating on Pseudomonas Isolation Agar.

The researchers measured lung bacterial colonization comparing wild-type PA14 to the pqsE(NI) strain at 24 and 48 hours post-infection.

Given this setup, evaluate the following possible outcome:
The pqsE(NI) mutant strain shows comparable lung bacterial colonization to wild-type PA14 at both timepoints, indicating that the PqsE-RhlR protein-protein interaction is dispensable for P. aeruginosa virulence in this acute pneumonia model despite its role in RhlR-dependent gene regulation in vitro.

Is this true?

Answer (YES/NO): NO